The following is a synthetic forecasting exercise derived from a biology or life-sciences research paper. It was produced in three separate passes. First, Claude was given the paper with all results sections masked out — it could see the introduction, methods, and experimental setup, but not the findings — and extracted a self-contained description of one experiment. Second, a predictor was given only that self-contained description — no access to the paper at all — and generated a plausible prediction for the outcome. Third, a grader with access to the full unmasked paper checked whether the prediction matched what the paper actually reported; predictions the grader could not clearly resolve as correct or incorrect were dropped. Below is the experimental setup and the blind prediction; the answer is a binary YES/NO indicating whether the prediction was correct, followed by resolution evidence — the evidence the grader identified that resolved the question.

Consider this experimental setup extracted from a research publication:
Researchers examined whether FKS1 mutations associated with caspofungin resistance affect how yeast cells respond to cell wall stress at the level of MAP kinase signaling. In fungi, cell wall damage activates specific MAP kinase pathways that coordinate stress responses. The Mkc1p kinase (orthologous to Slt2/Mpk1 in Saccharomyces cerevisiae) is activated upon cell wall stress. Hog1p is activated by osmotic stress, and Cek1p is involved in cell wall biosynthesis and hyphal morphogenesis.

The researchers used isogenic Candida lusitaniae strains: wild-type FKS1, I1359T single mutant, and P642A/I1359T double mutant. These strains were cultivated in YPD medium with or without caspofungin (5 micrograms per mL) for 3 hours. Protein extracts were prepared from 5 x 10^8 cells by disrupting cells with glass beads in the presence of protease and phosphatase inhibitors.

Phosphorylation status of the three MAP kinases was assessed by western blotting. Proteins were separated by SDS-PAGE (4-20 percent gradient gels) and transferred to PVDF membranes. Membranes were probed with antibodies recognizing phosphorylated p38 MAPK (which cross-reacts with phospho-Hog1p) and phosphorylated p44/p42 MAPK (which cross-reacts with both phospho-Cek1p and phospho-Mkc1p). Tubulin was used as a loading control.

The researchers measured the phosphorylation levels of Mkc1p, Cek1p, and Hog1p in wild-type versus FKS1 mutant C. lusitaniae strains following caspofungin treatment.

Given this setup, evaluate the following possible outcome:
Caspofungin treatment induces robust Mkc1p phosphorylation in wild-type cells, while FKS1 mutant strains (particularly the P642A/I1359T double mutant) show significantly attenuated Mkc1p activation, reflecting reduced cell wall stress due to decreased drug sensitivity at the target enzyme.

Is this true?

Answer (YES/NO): NO